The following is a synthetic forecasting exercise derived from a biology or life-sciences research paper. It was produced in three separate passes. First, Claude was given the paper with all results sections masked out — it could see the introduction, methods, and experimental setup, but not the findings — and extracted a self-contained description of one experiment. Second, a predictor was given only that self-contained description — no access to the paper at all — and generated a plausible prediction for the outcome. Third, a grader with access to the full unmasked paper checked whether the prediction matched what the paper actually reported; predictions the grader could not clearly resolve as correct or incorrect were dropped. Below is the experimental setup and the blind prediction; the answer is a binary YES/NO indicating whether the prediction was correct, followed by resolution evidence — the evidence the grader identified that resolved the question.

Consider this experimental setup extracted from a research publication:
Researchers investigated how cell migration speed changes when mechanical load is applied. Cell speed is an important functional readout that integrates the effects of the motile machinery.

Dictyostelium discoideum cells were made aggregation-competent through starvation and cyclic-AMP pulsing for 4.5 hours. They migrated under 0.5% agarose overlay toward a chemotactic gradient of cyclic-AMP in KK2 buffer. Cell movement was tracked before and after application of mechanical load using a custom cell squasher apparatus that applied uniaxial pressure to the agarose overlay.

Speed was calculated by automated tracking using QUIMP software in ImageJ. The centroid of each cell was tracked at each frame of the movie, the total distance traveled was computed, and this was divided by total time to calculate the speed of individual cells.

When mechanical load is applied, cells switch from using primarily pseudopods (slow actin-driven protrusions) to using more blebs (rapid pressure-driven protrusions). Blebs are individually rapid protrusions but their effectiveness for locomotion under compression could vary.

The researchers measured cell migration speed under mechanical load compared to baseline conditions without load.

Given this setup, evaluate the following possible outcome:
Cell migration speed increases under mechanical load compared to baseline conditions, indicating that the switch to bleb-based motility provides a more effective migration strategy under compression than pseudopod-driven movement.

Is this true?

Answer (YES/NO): NO